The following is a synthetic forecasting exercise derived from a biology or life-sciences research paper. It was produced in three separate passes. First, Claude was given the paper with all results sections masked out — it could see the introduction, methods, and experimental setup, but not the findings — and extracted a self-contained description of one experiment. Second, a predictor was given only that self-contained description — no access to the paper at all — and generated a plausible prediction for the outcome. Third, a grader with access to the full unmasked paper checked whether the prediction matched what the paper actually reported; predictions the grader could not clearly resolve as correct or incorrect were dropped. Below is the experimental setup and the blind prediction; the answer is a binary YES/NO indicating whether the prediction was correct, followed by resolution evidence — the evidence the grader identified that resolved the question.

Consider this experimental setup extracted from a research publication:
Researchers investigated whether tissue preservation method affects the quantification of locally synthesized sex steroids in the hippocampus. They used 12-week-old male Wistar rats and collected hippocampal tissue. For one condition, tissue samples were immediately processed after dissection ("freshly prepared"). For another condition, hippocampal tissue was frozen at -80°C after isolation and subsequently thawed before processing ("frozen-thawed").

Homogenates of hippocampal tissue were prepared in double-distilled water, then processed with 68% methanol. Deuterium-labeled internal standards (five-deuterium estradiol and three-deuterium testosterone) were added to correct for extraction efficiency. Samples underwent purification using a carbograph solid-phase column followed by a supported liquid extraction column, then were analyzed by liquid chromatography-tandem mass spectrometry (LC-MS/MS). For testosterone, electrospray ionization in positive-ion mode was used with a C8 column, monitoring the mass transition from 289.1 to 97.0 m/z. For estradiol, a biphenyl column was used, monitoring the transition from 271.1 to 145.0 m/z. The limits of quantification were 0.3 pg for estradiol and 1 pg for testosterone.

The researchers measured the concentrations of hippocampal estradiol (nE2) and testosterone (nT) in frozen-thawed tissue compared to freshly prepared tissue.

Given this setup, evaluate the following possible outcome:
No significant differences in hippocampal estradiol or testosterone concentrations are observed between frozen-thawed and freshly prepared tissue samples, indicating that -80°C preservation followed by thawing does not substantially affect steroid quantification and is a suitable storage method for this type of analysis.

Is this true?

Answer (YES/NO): NO